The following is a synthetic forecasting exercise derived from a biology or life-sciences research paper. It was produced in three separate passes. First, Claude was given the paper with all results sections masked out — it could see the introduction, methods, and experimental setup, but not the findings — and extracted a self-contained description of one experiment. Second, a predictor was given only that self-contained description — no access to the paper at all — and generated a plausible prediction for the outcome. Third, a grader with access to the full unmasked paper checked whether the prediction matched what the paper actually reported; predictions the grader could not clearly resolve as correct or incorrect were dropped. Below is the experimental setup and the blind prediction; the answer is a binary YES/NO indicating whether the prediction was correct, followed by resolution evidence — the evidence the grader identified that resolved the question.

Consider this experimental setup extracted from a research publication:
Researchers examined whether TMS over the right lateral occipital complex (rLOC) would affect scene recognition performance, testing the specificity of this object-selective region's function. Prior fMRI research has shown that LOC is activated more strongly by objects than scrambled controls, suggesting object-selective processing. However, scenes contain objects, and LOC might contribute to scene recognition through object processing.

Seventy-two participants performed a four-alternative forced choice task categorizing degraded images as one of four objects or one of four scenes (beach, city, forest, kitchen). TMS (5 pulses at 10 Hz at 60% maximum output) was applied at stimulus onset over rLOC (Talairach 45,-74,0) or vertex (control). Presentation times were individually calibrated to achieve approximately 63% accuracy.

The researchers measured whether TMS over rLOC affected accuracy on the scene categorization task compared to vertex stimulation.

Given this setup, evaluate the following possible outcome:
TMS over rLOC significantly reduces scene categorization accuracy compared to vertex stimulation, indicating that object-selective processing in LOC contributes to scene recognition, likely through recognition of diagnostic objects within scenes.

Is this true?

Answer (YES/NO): NO